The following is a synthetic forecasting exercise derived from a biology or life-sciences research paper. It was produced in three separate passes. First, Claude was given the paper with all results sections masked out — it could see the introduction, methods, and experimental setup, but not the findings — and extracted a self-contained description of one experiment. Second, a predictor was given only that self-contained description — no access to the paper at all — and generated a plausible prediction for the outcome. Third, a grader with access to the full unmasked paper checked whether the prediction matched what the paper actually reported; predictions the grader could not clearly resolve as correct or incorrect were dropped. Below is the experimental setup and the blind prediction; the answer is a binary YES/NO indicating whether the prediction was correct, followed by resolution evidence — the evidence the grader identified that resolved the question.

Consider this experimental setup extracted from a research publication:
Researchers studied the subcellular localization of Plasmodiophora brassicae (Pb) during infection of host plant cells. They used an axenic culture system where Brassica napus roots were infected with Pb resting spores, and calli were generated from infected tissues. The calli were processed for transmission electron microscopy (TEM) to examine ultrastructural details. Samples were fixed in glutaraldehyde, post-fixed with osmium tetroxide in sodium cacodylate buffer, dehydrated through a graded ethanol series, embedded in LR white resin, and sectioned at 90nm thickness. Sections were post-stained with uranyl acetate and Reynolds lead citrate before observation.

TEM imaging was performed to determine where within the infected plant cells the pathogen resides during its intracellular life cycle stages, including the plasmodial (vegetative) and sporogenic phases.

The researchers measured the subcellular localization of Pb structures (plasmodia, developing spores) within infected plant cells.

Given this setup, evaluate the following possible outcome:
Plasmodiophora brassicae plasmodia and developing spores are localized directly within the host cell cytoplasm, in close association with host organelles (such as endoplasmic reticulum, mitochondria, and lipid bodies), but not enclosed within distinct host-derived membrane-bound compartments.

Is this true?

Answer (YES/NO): YES